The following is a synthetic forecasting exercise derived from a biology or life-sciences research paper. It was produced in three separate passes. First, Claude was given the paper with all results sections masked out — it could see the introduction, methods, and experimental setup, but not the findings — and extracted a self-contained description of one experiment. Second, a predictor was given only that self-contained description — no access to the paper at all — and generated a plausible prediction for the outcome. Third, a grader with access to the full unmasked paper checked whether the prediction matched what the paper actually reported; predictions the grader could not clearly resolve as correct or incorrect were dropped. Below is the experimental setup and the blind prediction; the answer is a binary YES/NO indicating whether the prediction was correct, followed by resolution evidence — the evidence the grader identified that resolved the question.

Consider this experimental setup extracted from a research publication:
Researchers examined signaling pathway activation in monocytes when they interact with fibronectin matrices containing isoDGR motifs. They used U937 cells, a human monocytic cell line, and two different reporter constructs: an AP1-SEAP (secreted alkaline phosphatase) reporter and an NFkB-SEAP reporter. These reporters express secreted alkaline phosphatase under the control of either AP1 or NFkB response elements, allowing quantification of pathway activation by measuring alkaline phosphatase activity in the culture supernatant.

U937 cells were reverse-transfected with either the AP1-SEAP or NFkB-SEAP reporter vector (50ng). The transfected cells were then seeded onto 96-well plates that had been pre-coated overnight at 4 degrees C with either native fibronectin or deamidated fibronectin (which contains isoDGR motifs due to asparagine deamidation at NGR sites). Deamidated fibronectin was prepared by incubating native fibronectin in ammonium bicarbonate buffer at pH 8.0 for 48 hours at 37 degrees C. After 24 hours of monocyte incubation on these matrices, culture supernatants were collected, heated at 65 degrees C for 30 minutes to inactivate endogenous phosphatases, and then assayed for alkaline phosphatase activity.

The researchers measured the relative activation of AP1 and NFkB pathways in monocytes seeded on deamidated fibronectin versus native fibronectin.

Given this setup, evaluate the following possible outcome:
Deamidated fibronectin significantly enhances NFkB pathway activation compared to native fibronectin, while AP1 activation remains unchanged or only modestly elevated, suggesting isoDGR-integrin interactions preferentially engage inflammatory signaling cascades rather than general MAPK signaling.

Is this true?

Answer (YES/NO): NO